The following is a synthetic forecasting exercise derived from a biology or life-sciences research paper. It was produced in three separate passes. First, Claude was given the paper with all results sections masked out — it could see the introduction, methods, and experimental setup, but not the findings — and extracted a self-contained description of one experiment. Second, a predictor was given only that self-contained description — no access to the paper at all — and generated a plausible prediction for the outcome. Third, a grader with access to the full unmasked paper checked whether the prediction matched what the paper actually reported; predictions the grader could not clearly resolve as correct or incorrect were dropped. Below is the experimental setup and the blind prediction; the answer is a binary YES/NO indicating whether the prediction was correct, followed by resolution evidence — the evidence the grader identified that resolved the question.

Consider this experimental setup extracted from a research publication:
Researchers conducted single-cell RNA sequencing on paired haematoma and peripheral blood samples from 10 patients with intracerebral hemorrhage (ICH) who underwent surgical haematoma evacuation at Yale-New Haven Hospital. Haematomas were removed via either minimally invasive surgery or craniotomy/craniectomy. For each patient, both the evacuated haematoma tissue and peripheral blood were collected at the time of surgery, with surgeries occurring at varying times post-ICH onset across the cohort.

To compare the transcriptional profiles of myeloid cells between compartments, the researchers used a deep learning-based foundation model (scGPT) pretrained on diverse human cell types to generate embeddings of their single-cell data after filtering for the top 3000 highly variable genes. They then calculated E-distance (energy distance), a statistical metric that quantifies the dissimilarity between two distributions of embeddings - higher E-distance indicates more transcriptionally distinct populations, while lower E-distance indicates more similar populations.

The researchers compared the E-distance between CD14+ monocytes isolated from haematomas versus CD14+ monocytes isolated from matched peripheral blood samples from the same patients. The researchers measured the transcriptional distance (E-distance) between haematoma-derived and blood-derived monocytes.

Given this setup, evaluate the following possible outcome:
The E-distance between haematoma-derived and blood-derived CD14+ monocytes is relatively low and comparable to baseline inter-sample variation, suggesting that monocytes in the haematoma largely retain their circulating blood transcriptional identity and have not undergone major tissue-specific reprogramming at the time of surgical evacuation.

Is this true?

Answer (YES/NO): NO